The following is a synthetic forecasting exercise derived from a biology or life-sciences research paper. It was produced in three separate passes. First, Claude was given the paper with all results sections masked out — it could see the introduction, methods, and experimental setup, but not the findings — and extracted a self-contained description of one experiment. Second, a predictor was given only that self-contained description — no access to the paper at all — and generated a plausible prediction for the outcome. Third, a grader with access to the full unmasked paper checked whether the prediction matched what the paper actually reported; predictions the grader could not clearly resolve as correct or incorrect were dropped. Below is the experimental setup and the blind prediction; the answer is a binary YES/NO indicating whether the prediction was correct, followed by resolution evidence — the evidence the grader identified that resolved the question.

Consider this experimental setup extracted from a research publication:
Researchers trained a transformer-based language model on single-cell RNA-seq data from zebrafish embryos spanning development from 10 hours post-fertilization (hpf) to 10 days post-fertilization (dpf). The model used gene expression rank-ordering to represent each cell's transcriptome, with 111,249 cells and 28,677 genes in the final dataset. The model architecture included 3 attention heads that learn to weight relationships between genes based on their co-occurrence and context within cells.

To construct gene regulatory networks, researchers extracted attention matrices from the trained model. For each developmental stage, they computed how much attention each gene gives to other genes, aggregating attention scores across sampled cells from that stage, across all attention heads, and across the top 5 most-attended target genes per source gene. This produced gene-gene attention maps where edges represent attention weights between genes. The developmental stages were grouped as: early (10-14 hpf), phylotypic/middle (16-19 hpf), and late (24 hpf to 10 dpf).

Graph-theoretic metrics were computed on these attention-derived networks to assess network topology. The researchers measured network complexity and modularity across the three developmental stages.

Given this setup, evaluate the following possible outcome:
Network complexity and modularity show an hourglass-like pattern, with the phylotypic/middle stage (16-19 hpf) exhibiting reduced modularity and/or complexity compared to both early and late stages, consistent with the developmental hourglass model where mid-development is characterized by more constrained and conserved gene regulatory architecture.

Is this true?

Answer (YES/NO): NO